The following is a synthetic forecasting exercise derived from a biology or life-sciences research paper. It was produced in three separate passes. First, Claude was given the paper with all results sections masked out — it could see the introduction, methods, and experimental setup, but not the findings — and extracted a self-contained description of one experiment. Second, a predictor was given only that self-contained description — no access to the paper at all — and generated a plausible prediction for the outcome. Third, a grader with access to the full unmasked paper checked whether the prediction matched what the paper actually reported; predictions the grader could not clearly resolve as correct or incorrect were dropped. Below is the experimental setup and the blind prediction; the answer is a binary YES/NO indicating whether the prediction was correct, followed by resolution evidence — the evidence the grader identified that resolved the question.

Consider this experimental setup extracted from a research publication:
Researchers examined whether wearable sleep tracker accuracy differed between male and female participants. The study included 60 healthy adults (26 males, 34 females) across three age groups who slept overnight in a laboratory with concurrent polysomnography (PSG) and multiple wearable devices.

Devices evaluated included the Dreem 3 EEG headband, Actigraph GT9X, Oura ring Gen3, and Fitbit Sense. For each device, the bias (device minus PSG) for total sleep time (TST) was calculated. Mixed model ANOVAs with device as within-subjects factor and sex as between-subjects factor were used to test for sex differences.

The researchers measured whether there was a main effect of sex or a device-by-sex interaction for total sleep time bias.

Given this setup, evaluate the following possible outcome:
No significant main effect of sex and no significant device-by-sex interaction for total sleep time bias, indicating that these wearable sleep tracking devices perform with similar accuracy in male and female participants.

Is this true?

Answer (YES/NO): YES